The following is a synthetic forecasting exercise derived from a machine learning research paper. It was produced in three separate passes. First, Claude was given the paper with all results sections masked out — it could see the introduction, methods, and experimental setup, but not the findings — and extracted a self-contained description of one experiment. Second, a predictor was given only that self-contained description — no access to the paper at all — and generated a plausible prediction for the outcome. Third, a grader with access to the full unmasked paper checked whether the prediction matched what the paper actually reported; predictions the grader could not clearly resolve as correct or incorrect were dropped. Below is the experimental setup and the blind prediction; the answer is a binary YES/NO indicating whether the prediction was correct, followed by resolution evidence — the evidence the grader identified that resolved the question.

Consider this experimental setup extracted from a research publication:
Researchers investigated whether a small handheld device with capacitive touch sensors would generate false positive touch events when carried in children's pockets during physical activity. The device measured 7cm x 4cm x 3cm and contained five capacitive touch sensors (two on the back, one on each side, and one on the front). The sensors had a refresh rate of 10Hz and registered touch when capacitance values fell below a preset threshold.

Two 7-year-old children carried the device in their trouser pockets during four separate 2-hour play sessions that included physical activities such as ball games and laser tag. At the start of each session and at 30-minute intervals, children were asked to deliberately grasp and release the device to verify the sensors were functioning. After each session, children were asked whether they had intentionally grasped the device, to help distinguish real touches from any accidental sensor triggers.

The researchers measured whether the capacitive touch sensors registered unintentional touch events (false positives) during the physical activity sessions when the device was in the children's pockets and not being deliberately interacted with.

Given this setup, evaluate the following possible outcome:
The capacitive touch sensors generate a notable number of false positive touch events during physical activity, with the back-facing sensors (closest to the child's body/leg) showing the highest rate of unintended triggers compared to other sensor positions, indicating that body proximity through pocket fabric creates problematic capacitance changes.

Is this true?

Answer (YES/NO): NO